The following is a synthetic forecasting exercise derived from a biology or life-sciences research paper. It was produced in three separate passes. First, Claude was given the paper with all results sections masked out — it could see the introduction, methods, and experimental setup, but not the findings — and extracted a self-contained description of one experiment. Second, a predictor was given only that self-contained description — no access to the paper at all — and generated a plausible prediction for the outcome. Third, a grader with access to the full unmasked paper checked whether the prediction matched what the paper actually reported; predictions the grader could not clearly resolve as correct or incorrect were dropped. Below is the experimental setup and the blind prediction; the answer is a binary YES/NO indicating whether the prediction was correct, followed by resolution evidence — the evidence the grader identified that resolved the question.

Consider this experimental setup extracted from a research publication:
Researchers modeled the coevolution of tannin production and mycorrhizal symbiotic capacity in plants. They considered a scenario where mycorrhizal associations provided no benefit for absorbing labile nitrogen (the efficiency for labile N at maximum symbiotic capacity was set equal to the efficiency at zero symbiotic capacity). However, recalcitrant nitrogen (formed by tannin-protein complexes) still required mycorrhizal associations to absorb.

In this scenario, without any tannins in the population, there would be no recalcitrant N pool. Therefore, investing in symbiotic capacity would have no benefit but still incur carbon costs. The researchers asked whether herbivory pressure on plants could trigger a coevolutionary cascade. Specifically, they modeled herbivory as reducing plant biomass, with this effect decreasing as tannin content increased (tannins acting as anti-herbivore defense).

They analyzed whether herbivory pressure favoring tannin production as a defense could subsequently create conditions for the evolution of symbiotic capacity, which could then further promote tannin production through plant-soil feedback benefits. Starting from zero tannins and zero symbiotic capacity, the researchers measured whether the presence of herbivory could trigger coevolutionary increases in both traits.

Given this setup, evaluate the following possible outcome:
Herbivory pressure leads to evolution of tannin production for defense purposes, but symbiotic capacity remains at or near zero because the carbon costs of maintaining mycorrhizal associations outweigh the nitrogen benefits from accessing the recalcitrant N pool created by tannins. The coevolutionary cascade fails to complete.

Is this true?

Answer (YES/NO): NO